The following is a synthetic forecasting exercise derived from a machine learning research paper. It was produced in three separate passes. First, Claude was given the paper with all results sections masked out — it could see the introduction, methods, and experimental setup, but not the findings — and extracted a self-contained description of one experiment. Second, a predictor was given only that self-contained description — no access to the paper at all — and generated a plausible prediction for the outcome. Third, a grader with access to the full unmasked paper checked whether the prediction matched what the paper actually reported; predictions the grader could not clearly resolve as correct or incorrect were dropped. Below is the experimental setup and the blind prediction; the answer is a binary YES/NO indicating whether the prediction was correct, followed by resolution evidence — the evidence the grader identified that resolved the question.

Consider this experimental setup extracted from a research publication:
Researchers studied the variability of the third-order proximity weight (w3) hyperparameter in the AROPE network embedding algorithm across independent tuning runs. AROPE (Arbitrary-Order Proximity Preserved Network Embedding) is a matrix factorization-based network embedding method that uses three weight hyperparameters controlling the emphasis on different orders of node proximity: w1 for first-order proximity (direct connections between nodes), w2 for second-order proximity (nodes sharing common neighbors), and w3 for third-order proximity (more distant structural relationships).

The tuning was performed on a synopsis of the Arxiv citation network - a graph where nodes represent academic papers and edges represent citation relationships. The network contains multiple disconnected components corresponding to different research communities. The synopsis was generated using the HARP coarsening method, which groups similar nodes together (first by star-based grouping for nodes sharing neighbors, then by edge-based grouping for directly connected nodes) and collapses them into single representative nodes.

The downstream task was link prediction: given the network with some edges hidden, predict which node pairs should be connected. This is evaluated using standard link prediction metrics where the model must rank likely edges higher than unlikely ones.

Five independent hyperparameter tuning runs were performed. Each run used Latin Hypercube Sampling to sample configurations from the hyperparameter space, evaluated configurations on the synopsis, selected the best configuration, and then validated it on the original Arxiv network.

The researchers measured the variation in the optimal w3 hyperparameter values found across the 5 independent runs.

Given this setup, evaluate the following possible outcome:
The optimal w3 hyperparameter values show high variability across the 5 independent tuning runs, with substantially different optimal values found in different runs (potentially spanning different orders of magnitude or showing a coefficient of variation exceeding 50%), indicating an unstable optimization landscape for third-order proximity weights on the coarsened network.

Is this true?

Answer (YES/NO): NO